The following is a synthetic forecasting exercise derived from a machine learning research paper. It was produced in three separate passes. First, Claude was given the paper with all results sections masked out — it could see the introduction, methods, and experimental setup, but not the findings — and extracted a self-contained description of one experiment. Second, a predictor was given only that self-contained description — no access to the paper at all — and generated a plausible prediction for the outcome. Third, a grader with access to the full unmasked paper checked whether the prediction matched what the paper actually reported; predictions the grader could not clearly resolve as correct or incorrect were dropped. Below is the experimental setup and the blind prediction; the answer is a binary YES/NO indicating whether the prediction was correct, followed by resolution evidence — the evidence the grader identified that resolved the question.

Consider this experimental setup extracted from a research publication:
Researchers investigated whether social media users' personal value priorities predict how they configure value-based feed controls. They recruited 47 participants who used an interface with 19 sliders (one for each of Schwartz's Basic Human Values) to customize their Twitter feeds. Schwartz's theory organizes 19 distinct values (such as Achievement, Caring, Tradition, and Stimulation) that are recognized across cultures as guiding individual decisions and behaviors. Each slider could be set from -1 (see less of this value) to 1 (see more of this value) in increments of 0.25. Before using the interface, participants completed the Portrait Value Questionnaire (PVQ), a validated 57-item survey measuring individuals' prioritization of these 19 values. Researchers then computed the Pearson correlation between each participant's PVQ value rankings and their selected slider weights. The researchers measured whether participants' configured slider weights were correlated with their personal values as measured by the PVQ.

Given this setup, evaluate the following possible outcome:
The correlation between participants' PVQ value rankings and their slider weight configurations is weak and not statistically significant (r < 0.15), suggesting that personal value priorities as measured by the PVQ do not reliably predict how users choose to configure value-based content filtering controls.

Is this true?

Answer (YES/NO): NO